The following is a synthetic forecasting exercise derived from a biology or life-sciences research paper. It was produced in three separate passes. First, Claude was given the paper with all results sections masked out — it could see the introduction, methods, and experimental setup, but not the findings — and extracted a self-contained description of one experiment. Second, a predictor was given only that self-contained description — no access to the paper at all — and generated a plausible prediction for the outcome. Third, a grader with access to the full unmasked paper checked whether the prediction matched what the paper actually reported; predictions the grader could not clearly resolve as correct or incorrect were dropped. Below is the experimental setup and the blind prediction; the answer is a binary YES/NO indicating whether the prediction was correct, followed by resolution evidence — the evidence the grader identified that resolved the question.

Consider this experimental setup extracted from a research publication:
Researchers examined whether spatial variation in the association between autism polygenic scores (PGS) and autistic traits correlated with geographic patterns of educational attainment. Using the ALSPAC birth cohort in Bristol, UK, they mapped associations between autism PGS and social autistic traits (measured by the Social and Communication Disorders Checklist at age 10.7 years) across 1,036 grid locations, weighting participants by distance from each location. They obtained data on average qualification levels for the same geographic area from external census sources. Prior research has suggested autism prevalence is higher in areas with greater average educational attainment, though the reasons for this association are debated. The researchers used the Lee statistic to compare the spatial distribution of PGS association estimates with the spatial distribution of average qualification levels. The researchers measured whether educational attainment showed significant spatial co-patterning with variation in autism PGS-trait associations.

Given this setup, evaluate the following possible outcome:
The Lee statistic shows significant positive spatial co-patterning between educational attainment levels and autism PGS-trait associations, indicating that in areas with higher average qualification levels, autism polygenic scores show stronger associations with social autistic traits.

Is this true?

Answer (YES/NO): YES